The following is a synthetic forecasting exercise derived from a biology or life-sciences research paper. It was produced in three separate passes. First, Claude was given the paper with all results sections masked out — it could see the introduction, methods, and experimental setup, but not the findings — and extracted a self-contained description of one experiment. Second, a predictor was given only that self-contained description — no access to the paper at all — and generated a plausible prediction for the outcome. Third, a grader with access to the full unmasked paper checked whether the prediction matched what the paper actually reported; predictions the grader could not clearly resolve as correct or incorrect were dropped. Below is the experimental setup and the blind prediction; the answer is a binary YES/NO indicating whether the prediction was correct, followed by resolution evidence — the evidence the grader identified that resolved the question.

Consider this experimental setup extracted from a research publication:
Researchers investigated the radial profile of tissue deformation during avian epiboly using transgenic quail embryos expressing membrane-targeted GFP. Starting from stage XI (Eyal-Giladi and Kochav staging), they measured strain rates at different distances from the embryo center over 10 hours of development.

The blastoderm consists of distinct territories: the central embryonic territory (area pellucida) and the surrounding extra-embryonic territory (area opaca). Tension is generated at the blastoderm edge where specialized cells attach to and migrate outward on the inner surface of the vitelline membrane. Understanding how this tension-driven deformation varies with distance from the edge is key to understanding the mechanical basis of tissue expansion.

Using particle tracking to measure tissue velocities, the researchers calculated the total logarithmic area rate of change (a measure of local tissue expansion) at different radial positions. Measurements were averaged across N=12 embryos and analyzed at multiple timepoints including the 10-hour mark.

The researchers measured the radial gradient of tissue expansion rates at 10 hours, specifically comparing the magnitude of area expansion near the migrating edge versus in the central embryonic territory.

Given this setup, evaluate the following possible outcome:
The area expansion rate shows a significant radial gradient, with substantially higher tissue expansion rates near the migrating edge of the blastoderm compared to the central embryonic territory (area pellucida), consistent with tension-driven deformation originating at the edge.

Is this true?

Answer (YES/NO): YES